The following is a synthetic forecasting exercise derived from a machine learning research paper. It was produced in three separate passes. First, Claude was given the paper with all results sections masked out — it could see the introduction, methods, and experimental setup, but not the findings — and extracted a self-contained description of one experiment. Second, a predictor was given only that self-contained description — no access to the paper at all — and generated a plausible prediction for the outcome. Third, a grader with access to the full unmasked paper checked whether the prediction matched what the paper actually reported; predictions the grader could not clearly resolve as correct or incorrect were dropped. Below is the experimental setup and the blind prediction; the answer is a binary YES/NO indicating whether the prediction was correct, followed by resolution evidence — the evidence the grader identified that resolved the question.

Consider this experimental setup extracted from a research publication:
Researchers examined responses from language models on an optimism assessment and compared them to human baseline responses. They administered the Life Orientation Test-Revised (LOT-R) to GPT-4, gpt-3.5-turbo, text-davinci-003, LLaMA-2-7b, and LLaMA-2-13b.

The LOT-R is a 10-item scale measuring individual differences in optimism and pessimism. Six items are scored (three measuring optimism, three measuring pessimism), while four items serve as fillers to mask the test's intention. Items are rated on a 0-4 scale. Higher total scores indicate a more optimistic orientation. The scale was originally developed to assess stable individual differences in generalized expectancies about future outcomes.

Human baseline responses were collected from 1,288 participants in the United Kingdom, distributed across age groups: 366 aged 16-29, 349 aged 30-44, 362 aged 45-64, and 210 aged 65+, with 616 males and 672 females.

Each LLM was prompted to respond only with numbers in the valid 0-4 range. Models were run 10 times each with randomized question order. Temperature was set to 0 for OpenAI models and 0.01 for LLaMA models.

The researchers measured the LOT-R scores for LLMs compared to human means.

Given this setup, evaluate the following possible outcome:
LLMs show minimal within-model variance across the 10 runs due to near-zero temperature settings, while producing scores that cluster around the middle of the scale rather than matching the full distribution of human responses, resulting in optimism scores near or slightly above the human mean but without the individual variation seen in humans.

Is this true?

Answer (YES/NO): NO